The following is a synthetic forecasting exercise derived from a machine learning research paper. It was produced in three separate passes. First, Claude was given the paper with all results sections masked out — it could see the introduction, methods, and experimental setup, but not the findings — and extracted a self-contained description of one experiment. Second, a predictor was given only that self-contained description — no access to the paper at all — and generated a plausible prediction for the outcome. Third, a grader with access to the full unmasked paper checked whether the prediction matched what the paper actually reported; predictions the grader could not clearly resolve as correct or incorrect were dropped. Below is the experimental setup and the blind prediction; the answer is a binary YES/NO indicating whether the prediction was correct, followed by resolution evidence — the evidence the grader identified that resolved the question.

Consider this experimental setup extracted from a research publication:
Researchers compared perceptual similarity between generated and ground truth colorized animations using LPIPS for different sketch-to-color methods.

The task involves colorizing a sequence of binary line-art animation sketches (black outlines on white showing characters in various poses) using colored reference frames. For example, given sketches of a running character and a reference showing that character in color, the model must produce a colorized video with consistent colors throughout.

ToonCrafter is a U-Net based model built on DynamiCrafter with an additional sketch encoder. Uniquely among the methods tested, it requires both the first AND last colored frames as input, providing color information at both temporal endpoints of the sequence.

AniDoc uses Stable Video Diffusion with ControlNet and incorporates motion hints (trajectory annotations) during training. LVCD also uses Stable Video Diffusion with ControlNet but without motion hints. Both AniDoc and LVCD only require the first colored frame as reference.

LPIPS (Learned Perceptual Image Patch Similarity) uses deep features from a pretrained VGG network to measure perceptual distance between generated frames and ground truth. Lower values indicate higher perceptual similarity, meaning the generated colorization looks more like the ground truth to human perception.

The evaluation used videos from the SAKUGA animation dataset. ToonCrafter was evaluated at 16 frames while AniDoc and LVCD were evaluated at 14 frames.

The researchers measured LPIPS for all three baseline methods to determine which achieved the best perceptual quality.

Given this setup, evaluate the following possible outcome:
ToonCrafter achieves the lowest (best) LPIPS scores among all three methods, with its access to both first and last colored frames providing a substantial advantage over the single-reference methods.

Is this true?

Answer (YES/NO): NO